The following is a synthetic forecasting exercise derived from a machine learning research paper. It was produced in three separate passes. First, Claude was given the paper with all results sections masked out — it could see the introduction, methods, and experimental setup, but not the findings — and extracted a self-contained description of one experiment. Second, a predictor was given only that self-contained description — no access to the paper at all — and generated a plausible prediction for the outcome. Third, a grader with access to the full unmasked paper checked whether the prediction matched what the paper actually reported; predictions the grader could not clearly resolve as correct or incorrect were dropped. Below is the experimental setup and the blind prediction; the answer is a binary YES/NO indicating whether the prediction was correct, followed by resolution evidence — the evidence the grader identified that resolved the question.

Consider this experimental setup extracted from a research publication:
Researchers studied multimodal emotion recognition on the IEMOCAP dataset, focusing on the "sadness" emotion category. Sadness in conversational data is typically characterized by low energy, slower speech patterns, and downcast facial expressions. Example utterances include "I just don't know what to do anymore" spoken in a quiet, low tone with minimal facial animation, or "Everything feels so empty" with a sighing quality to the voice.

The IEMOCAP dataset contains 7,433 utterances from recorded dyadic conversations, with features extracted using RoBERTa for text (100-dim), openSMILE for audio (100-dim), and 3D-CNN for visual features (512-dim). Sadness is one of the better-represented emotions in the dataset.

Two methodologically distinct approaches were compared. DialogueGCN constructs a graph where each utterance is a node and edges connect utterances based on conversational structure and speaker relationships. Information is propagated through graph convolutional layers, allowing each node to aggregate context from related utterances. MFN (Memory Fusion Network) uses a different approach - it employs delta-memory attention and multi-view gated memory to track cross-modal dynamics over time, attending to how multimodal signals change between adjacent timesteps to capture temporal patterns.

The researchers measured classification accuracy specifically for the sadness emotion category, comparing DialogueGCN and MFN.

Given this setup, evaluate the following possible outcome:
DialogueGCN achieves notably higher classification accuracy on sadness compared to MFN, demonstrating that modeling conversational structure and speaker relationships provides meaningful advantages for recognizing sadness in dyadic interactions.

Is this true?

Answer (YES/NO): YES